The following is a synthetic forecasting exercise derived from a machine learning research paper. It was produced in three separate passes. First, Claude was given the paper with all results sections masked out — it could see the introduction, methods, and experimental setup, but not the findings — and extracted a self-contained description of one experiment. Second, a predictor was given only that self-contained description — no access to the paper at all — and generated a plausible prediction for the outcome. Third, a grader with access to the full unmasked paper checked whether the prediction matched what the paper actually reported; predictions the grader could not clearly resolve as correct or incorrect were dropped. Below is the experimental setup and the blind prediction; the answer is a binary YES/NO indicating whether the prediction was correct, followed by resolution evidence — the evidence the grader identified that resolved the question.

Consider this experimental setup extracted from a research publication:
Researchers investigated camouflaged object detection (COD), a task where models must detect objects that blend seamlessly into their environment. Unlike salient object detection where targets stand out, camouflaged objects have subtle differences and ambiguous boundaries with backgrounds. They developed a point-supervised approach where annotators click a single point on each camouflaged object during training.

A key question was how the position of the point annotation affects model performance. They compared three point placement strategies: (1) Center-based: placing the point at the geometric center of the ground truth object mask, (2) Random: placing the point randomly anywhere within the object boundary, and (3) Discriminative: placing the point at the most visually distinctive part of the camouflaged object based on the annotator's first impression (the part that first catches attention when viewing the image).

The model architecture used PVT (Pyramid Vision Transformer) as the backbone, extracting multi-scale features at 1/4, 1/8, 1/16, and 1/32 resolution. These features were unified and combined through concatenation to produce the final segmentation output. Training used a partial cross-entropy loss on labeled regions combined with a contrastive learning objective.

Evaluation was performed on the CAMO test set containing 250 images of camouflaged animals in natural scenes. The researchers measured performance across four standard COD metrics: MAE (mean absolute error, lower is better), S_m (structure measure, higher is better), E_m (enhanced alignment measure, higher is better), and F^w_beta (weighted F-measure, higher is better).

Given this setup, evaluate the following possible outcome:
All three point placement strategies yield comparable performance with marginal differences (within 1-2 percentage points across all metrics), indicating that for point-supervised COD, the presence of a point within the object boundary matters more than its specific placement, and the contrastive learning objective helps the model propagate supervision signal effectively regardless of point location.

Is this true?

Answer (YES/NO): NO